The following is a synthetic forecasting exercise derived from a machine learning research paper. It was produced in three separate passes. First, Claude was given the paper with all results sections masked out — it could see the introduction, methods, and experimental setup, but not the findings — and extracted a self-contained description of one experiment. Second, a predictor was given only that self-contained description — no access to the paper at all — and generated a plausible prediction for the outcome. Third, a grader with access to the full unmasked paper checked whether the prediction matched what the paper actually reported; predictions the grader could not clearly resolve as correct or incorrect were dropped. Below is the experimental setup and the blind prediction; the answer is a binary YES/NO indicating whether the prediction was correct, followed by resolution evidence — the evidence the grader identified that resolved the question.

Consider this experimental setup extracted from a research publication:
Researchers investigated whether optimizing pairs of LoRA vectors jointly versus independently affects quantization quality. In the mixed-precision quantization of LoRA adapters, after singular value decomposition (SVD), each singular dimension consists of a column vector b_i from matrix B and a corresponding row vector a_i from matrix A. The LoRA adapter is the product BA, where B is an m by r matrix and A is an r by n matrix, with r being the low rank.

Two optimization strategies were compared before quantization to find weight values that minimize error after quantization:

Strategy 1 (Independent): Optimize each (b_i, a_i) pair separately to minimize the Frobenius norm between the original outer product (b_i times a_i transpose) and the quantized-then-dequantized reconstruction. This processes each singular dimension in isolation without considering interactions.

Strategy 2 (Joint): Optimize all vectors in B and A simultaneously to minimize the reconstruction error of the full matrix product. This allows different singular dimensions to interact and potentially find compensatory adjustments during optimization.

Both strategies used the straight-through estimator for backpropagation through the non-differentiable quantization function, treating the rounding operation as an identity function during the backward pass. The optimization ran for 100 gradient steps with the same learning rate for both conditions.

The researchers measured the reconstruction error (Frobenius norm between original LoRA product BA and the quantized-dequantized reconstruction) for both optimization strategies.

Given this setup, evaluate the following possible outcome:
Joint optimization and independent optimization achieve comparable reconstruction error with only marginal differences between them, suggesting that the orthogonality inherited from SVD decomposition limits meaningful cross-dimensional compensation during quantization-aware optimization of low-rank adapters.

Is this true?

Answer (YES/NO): YES